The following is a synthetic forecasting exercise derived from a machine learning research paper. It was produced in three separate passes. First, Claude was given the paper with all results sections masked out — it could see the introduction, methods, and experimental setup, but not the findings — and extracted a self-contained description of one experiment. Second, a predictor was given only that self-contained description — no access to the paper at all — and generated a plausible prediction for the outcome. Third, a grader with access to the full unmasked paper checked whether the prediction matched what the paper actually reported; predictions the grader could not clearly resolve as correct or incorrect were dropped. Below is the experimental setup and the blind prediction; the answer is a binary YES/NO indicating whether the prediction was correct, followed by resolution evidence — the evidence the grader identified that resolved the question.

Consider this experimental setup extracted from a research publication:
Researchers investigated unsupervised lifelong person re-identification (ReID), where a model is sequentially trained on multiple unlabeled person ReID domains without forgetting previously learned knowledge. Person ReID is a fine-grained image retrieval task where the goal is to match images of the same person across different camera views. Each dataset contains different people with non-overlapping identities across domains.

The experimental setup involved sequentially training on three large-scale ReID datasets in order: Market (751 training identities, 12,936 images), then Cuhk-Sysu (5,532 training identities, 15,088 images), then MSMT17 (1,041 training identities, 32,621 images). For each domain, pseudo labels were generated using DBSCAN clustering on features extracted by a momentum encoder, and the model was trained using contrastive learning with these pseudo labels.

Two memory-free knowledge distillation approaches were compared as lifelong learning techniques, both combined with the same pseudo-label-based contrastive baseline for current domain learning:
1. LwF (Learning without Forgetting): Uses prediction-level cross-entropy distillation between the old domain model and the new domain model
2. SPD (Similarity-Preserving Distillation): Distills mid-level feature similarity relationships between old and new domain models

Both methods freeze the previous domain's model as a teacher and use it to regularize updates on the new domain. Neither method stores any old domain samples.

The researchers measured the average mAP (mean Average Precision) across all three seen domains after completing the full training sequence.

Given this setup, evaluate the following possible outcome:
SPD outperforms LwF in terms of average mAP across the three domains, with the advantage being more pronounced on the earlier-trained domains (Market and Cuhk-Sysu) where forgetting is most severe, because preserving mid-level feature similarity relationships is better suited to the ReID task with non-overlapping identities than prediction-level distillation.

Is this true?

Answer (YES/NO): NO